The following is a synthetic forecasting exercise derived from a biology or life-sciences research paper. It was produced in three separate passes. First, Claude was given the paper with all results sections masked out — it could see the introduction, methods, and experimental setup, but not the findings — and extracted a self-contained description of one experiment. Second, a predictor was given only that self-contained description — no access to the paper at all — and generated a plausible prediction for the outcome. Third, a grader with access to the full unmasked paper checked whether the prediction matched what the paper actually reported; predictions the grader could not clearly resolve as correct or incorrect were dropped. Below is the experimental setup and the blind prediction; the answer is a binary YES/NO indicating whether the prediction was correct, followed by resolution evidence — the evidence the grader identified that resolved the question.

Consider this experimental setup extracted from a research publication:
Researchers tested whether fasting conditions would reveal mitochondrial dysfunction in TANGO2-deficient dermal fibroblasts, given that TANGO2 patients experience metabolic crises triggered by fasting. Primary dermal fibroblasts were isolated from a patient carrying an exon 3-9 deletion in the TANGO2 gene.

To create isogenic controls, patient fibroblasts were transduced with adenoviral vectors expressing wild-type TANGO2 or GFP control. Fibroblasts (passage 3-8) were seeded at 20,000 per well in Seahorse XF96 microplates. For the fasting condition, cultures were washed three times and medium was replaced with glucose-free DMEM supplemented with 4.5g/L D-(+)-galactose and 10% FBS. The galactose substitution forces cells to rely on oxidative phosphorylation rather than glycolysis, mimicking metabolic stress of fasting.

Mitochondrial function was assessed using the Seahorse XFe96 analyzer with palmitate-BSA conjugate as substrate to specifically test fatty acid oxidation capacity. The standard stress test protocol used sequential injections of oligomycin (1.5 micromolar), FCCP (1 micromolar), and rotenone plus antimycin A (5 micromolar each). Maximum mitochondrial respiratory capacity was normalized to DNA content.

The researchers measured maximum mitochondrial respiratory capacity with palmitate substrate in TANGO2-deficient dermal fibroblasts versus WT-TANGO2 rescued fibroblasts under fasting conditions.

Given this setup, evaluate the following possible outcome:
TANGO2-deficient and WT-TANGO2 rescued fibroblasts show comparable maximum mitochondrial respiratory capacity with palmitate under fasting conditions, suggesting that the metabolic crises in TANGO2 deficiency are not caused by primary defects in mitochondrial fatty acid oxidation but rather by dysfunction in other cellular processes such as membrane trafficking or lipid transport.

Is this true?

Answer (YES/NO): YES